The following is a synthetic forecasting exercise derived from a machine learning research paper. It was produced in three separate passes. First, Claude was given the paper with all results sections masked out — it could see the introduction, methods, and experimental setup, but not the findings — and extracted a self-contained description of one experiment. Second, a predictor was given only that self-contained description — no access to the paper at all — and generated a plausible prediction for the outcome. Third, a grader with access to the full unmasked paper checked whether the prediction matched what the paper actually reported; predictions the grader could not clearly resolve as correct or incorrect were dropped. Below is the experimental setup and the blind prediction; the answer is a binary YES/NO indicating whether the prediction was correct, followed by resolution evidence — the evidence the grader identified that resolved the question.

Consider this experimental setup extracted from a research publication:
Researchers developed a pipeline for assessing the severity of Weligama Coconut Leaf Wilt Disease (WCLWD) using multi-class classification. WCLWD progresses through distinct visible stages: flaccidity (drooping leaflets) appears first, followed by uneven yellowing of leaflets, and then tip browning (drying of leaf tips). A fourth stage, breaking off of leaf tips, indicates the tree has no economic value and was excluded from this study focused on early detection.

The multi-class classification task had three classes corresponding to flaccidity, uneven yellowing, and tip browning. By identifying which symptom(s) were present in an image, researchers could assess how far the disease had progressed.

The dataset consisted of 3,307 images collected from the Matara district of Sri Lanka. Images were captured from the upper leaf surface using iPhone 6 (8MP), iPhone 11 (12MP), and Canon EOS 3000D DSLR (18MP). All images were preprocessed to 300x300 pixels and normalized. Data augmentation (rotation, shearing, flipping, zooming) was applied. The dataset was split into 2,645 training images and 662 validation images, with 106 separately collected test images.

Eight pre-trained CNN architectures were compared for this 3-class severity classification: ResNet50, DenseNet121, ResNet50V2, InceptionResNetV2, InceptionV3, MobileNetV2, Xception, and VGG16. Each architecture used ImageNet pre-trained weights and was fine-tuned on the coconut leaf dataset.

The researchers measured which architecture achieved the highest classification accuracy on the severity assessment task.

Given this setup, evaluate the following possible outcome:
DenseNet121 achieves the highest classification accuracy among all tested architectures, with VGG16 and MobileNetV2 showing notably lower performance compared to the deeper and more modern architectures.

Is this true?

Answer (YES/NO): NO